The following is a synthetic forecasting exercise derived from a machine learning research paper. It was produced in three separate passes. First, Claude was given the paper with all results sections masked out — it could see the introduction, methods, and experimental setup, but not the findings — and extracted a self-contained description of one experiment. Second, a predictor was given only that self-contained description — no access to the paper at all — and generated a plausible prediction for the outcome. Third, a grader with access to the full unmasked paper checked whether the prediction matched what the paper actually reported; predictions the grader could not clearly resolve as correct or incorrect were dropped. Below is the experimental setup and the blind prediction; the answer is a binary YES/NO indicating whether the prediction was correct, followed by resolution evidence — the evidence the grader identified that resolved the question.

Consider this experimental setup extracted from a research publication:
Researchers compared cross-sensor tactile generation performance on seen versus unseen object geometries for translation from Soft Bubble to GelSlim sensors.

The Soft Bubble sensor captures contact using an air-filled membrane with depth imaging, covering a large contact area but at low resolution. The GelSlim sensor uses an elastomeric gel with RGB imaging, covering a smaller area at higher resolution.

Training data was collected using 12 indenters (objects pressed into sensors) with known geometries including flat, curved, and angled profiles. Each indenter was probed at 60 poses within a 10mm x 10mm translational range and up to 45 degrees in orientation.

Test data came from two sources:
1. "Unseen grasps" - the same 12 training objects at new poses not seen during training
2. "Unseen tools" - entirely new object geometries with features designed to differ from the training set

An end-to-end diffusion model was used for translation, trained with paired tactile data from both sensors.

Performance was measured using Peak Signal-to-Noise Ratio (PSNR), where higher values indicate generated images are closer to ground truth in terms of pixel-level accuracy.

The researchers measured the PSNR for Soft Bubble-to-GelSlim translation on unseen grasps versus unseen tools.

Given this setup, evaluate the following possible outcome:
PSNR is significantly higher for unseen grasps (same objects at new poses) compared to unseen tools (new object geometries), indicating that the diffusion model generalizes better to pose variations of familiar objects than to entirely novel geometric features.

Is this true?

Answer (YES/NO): YES